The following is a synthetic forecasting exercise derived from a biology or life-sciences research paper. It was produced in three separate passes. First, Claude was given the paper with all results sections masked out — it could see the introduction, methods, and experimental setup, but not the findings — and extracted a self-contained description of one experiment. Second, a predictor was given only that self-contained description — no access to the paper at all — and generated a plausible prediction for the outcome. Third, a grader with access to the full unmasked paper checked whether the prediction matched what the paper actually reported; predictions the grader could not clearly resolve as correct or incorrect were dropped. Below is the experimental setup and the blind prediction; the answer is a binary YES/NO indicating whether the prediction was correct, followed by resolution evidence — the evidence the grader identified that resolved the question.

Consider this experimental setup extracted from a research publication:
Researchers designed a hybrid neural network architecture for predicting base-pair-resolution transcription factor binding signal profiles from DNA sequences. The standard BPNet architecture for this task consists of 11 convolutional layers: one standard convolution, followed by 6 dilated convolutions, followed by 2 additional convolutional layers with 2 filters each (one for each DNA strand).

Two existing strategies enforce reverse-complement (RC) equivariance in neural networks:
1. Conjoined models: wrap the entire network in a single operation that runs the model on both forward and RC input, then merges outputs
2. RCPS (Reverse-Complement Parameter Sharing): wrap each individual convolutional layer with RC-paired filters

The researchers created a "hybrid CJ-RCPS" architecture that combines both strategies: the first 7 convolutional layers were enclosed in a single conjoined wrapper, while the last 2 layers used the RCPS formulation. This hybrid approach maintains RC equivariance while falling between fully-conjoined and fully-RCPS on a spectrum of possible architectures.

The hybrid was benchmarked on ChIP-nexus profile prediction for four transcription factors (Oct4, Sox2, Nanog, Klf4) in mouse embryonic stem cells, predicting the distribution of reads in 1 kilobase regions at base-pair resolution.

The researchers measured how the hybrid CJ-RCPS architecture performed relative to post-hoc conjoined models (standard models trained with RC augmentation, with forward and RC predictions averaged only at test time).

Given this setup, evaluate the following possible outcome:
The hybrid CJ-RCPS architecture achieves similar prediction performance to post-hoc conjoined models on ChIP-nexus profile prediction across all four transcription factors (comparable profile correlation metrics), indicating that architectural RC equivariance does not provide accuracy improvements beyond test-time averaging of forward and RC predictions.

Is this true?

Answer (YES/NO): NO